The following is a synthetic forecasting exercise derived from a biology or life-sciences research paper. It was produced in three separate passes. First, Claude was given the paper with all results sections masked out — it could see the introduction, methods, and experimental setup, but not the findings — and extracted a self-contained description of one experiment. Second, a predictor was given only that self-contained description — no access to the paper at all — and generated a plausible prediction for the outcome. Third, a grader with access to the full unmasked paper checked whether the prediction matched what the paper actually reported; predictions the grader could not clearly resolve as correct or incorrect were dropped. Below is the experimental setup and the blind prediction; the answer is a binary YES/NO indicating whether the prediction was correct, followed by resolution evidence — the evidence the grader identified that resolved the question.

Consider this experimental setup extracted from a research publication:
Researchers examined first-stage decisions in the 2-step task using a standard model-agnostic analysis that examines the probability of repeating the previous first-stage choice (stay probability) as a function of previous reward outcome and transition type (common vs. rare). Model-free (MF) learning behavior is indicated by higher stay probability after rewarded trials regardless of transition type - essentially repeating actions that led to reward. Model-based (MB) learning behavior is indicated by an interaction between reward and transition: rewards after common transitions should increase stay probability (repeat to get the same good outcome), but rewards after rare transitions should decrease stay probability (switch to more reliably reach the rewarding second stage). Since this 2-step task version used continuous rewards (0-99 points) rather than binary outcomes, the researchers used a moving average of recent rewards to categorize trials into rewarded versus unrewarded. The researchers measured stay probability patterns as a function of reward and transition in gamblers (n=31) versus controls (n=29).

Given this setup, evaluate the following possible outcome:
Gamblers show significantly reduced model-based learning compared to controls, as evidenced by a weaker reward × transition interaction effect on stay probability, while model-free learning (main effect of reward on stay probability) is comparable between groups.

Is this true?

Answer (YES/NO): YES